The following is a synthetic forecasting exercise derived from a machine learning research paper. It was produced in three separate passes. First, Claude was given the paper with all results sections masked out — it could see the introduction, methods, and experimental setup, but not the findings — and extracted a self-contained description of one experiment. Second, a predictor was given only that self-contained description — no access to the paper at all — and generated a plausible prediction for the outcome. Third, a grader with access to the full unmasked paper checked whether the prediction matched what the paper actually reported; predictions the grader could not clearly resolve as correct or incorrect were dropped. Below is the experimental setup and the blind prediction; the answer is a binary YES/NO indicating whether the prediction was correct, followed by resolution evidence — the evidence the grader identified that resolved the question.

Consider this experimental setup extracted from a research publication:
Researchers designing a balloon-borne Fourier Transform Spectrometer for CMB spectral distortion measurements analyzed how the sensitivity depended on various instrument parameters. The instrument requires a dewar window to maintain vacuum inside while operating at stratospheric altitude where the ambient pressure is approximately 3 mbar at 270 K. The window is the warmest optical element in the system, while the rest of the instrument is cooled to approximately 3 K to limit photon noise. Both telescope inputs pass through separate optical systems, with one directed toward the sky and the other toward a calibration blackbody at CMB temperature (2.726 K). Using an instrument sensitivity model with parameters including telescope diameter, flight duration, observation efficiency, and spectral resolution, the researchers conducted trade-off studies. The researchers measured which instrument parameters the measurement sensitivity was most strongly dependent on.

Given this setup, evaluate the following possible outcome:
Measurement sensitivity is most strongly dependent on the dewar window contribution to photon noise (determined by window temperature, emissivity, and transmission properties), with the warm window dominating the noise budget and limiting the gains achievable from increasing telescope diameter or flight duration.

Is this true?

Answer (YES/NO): YES